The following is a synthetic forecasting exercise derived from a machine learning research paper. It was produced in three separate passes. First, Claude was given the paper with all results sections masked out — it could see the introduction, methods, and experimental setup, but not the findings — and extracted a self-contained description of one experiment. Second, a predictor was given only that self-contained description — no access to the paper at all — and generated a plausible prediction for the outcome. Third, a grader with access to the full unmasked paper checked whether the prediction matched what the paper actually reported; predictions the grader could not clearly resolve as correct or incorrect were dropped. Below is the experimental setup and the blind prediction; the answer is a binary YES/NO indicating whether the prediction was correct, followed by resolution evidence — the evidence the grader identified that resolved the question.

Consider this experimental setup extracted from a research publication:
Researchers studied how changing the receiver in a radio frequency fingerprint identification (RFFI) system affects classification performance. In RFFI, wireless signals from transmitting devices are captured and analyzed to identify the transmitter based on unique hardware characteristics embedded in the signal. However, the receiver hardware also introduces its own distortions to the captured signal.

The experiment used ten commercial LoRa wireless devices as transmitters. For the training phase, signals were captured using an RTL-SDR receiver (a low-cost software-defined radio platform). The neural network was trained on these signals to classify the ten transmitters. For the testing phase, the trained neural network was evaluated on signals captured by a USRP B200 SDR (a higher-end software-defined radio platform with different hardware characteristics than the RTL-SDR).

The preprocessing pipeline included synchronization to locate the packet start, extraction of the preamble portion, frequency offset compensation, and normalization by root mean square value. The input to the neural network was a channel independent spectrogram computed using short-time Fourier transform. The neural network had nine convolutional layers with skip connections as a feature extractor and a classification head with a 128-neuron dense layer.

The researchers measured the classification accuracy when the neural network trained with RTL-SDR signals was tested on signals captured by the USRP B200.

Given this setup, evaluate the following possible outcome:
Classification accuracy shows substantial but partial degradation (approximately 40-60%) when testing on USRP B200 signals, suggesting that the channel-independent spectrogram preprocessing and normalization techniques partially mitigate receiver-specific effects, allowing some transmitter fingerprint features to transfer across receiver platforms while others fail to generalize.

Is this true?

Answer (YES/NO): NO